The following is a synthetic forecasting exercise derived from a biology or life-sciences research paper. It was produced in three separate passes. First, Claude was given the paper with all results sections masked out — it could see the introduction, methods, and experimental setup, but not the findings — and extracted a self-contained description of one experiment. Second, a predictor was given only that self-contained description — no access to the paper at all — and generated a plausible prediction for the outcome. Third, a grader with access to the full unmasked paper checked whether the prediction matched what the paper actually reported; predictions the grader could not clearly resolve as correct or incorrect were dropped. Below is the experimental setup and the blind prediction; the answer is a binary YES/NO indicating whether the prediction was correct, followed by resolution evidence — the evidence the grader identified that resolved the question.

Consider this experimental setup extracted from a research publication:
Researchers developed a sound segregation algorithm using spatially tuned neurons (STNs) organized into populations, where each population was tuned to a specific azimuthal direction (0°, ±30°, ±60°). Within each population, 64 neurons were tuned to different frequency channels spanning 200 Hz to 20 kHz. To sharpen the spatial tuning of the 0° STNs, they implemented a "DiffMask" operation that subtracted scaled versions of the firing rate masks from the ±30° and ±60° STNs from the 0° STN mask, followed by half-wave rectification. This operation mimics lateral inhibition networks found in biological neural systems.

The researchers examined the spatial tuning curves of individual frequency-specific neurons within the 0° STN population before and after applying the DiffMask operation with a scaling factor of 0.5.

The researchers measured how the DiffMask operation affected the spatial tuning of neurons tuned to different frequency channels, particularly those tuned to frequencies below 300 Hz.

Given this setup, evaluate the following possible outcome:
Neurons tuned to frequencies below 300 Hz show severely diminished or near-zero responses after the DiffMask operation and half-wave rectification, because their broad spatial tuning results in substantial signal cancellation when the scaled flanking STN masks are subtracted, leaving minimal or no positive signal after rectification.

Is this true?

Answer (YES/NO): YES